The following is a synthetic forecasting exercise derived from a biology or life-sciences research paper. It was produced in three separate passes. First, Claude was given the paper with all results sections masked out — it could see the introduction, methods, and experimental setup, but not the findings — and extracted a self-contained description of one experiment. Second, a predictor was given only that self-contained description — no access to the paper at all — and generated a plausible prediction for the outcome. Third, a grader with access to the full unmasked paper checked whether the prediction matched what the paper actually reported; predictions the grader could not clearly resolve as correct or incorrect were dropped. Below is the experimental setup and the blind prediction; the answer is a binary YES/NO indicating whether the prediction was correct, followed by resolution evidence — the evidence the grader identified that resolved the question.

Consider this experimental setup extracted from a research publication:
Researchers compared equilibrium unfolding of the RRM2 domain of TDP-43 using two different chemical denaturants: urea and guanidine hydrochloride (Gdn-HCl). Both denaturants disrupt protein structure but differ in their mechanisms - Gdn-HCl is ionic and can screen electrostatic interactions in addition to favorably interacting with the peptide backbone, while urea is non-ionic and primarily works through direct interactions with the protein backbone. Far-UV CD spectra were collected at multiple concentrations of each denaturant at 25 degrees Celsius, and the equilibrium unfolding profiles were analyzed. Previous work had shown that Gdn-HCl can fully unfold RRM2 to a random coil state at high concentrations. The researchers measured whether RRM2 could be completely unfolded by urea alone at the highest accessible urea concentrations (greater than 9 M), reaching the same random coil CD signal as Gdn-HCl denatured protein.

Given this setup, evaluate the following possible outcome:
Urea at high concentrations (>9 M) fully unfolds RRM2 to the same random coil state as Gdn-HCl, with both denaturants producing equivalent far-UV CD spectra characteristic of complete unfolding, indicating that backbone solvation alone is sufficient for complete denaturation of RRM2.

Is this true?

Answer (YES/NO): NO